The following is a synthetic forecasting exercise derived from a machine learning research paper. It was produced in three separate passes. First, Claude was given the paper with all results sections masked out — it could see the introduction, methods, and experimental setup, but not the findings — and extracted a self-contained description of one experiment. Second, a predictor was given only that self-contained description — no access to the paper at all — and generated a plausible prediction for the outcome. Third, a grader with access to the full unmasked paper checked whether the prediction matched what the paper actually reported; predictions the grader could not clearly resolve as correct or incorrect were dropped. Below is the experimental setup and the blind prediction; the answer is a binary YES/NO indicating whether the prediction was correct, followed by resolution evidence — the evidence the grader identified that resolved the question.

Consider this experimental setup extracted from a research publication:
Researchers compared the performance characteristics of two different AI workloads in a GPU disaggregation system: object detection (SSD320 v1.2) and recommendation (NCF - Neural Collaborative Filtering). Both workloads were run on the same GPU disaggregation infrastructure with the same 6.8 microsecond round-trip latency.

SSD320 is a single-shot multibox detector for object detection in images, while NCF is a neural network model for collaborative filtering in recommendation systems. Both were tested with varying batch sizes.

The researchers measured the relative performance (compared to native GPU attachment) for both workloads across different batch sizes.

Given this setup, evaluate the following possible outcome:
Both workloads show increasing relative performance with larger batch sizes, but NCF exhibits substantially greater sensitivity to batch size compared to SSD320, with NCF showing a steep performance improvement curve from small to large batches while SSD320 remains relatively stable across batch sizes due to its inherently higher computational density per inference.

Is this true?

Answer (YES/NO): NO